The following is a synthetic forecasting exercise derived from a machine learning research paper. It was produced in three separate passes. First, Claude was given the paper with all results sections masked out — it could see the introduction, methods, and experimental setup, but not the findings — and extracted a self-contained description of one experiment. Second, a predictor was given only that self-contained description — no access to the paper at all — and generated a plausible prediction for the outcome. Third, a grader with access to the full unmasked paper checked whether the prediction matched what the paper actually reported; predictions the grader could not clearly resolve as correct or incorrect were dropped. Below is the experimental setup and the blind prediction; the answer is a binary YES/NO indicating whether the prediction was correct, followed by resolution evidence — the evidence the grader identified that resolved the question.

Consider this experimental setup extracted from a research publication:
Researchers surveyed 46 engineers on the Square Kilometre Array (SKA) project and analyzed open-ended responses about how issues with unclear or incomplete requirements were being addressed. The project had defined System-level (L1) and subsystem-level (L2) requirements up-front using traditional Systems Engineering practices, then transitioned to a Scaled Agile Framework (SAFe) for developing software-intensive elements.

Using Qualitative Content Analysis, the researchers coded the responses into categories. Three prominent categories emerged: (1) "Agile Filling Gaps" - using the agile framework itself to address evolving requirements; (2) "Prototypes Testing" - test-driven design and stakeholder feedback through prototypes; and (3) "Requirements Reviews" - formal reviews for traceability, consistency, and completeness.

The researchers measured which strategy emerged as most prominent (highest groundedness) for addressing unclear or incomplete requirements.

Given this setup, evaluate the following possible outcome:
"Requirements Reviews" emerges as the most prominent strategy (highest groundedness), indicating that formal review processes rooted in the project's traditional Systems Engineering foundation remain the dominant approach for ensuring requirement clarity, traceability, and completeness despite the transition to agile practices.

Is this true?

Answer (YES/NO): NO